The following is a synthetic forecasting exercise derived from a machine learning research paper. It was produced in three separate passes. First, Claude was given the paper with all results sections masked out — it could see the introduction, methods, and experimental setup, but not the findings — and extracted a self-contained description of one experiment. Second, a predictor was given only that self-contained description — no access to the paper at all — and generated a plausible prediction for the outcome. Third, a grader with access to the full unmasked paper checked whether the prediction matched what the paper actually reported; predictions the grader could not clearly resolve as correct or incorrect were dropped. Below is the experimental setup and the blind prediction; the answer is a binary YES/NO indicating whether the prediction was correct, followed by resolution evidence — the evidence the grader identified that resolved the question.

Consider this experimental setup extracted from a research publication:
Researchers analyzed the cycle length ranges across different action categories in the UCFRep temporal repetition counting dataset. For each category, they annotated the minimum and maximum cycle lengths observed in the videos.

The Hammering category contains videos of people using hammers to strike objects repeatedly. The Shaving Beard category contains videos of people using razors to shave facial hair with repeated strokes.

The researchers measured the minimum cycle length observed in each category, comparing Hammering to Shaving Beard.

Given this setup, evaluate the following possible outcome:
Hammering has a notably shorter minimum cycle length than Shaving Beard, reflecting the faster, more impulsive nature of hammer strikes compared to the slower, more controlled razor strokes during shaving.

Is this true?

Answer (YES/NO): NO